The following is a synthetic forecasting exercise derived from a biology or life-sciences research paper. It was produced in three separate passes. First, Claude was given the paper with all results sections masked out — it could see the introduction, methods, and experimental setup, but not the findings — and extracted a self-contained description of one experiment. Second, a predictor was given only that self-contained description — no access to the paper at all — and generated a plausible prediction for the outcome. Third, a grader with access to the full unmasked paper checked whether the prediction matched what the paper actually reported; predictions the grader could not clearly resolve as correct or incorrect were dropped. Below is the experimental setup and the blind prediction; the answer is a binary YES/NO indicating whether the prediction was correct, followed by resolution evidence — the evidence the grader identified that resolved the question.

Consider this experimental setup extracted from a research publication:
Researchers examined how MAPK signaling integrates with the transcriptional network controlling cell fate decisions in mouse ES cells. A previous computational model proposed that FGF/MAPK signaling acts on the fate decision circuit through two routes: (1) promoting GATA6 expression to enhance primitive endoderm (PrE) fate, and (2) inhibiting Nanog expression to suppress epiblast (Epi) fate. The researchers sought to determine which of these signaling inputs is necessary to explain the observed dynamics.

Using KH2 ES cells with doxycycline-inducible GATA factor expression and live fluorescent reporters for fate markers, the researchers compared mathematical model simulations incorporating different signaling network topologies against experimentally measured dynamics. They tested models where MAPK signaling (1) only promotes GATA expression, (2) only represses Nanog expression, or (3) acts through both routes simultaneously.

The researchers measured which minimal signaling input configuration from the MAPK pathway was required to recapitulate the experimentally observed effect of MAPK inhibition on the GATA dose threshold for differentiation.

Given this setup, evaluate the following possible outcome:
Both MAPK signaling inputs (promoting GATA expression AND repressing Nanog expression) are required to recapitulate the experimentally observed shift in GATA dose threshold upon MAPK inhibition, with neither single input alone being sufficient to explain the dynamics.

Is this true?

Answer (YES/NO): NO